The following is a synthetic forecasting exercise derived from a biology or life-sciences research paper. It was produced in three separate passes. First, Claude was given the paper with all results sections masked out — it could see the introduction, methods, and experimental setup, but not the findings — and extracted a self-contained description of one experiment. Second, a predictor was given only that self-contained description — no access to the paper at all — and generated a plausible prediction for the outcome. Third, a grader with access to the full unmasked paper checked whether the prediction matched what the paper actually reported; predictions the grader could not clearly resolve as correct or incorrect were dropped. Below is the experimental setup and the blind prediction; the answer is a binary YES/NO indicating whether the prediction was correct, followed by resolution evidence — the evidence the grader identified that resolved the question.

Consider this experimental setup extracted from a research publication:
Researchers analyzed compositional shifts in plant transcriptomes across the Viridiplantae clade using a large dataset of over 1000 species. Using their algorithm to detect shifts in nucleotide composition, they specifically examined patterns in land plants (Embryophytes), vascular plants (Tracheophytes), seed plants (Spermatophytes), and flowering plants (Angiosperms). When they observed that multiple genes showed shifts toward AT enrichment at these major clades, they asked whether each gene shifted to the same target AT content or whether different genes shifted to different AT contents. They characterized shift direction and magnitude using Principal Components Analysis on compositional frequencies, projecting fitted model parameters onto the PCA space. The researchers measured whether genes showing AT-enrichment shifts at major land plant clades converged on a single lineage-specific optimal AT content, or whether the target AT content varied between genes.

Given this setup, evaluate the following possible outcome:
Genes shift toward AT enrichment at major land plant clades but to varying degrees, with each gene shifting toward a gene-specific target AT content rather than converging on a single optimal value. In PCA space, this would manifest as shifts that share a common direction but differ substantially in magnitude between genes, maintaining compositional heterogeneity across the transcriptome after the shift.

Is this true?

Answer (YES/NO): YES